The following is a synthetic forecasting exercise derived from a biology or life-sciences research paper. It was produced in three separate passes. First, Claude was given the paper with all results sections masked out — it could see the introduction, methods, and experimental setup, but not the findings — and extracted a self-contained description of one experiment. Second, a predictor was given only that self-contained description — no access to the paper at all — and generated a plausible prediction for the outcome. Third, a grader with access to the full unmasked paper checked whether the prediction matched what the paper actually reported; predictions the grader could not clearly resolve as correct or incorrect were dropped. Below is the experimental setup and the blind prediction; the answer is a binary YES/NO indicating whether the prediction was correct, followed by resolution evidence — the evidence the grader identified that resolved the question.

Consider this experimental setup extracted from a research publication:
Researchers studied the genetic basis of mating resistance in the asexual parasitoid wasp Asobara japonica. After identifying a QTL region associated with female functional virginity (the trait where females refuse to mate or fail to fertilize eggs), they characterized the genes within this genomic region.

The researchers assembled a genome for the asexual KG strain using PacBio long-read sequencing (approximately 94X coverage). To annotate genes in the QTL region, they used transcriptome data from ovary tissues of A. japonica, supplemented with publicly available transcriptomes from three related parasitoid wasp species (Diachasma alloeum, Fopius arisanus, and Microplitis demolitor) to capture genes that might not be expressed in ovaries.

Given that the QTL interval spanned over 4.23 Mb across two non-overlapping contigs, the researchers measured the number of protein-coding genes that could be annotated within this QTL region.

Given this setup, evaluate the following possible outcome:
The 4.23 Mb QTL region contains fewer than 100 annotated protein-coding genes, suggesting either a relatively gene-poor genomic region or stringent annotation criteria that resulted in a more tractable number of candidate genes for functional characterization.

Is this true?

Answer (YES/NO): NO